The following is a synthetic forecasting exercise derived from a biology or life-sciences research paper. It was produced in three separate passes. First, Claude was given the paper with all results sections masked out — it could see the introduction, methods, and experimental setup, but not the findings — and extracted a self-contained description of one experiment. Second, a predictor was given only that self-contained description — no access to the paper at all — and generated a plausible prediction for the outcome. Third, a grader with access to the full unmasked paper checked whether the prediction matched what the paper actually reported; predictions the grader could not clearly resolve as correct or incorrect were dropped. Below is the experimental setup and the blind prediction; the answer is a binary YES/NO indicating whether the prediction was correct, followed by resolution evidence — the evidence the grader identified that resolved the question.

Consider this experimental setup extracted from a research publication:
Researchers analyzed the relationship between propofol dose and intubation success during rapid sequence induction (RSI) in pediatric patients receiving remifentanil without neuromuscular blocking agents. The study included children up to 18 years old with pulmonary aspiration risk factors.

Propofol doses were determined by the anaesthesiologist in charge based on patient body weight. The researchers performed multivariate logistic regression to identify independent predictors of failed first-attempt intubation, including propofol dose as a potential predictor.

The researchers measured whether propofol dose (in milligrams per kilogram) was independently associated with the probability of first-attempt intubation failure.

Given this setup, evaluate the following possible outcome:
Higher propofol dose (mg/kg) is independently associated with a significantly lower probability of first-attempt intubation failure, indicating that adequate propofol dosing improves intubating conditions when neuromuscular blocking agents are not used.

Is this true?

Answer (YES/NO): NO